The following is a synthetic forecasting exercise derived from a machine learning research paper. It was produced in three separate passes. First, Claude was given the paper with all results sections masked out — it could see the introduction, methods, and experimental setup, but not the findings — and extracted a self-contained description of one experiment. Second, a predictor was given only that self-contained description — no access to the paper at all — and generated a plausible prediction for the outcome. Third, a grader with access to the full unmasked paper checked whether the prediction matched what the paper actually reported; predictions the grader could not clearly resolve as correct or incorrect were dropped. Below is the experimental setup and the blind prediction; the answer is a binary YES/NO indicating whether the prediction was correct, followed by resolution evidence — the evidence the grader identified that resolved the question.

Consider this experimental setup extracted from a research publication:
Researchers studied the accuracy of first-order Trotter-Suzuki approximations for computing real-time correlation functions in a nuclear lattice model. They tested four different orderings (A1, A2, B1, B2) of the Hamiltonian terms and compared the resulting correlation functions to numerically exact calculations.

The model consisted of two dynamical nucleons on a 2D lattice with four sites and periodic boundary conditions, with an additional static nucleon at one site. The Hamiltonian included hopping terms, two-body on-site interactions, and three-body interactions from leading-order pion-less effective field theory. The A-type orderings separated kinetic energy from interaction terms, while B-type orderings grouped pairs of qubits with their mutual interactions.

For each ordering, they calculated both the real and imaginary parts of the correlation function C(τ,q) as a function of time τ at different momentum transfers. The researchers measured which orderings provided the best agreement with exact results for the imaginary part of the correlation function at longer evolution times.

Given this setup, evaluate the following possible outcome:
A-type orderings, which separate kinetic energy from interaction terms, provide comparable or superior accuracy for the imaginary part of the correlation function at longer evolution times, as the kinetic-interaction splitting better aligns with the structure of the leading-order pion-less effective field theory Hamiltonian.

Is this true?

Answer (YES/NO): NO